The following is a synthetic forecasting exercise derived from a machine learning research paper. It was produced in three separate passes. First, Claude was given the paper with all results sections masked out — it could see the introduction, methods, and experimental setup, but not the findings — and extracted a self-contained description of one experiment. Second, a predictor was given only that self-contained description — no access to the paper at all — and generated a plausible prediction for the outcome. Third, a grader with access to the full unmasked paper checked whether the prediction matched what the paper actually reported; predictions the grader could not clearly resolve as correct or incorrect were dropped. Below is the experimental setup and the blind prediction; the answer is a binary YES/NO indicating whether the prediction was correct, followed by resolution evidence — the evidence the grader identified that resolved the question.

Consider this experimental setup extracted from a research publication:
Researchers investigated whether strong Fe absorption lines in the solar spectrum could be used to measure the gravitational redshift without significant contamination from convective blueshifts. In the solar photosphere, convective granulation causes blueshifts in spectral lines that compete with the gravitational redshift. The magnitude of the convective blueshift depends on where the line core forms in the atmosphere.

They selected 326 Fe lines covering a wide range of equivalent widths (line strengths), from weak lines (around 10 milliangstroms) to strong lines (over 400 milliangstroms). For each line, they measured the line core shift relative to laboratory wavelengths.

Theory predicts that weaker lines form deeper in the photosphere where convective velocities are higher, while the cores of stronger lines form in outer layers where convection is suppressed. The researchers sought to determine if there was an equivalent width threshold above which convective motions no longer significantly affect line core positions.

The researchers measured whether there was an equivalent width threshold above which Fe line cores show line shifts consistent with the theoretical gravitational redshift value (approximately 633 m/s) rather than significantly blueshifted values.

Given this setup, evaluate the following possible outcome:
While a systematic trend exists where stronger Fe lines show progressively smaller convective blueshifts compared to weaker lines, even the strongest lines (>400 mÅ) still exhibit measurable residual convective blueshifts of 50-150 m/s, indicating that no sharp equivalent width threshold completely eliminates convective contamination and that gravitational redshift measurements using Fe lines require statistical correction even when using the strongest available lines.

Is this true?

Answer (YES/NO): NO